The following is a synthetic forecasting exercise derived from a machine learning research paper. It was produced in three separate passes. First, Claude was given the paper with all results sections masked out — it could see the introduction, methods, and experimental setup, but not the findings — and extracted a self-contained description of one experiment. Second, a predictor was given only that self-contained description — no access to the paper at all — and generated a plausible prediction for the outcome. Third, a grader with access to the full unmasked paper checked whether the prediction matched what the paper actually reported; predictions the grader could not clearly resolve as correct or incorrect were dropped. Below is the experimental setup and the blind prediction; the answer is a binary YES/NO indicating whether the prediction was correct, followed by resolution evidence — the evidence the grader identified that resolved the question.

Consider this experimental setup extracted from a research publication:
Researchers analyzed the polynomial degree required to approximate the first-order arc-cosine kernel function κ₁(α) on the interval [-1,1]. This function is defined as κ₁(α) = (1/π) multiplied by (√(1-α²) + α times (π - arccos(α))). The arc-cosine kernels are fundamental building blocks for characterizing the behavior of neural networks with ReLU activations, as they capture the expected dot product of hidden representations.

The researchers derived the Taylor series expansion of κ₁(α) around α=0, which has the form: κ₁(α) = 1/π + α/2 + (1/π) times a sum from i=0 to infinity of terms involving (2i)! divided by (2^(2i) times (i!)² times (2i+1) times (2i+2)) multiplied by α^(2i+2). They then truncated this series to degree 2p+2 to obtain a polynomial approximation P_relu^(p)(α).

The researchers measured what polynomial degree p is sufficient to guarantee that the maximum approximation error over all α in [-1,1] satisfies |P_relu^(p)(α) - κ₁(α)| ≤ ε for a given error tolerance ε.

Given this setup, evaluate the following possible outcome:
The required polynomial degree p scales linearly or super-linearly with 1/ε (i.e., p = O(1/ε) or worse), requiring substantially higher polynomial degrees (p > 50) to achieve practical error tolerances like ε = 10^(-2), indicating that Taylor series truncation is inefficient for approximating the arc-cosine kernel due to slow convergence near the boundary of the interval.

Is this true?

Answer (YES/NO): NO